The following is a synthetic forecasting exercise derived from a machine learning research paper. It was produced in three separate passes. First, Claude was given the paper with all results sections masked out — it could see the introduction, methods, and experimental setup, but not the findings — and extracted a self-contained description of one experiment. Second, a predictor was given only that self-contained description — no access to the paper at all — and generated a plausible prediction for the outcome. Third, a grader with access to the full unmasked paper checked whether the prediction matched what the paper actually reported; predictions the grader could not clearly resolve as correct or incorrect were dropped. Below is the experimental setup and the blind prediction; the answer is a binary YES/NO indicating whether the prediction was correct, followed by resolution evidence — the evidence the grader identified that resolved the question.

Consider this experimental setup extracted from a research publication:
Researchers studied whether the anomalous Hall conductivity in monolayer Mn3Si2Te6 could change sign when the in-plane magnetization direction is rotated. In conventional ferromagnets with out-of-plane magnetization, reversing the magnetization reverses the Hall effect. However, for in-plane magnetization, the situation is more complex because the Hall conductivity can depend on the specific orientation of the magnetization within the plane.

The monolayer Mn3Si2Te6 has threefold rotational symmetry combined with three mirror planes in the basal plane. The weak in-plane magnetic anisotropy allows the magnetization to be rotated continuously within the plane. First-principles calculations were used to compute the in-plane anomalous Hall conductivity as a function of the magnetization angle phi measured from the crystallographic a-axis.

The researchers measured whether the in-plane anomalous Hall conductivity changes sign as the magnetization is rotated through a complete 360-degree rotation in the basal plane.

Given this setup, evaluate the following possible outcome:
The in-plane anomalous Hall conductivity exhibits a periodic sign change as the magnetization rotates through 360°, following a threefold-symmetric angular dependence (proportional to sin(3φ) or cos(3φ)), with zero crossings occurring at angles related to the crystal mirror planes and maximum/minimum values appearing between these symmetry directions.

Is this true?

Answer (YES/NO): YES